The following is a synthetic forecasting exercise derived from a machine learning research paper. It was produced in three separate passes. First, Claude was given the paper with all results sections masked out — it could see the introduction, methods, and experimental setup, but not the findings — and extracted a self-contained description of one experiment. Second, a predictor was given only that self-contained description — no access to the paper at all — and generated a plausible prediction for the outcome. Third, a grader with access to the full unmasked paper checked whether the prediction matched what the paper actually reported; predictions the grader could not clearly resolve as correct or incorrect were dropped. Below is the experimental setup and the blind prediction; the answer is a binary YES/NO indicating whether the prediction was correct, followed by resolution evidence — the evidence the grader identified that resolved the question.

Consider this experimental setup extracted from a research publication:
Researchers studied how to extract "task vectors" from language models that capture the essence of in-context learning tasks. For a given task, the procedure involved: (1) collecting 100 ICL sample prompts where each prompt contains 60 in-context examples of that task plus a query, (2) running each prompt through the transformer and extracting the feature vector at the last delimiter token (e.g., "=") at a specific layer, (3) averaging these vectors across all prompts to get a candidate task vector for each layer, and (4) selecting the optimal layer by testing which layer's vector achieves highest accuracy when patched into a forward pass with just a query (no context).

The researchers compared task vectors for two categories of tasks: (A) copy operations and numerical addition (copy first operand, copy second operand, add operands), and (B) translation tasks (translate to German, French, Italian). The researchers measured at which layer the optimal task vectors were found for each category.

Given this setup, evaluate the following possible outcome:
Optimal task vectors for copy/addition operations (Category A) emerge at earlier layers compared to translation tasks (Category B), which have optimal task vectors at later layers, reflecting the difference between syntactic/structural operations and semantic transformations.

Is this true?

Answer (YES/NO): YES